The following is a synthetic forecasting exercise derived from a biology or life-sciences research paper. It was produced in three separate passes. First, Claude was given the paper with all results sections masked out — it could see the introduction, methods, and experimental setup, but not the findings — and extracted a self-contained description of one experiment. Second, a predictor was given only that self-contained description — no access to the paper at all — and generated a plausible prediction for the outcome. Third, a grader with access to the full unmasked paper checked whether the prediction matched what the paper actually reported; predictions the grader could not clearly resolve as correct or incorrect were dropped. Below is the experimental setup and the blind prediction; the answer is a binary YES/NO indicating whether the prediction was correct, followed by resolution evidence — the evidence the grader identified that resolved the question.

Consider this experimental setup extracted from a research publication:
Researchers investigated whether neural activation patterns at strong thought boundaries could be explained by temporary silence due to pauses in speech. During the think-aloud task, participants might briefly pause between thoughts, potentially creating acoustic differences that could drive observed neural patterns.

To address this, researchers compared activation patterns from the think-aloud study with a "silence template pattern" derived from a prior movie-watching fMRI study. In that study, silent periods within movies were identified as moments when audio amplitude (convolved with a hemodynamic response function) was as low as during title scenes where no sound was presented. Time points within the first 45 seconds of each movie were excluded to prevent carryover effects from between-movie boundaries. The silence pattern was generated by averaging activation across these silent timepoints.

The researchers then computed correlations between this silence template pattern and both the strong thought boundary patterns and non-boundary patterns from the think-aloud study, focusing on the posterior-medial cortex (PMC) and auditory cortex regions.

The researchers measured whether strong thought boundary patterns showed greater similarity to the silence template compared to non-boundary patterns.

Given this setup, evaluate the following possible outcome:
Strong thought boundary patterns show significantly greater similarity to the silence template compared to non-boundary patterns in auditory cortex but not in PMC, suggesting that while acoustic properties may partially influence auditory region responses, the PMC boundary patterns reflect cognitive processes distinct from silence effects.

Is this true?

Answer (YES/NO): YES